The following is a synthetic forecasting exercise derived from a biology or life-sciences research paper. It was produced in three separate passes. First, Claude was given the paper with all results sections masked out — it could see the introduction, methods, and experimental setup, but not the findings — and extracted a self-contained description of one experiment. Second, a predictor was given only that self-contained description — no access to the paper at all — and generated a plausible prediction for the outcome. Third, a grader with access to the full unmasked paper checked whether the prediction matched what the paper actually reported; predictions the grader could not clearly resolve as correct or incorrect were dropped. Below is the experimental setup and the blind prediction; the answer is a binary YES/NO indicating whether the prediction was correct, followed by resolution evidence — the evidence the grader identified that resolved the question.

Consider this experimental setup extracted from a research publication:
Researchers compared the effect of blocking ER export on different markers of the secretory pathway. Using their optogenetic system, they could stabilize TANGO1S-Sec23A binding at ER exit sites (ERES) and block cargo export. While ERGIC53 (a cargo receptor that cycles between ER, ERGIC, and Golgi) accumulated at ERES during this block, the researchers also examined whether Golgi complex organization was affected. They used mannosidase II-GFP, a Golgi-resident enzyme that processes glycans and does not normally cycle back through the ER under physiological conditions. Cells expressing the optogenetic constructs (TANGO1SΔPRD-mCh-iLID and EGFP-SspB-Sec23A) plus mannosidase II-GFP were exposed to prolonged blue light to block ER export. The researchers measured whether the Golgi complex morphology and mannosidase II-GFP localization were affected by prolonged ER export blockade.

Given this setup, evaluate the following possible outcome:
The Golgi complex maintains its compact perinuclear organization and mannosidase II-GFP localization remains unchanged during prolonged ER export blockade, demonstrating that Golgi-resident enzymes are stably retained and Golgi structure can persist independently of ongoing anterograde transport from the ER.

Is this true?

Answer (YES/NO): NO